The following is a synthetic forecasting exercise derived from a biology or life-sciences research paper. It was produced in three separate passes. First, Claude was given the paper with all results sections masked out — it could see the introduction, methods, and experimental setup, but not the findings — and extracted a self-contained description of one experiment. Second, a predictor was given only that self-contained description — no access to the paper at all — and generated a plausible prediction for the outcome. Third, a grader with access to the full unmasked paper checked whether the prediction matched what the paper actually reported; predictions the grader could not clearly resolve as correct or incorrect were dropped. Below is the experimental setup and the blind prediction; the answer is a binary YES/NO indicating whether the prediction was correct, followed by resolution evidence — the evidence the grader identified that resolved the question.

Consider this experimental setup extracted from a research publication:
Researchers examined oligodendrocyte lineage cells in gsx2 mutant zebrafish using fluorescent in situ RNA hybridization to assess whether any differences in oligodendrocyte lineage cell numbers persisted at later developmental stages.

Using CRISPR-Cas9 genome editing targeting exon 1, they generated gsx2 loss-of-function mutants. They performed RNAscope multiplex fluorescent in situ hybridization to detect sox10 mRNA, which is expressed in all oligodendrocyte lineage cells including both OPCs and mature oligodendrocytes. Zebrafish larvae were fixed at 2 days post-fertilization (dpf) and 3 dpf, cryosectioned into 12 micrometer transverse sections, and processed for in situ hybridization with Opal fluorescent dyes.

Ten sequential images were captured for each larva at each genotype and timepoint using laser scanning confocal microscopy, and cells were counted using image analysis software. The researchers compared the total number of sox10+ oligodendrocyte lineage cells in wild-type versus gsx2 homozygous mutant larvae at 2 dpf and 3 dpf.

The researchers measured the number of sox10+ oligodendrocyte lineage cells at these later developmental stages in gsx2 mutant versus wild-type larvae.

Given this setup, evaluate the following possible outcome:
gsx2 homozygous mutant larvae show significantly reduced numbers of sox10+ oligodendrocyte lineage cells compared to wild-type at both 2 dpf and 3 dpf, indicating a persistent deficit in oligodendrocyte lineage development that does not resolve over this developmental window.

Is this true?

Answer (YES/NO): NO